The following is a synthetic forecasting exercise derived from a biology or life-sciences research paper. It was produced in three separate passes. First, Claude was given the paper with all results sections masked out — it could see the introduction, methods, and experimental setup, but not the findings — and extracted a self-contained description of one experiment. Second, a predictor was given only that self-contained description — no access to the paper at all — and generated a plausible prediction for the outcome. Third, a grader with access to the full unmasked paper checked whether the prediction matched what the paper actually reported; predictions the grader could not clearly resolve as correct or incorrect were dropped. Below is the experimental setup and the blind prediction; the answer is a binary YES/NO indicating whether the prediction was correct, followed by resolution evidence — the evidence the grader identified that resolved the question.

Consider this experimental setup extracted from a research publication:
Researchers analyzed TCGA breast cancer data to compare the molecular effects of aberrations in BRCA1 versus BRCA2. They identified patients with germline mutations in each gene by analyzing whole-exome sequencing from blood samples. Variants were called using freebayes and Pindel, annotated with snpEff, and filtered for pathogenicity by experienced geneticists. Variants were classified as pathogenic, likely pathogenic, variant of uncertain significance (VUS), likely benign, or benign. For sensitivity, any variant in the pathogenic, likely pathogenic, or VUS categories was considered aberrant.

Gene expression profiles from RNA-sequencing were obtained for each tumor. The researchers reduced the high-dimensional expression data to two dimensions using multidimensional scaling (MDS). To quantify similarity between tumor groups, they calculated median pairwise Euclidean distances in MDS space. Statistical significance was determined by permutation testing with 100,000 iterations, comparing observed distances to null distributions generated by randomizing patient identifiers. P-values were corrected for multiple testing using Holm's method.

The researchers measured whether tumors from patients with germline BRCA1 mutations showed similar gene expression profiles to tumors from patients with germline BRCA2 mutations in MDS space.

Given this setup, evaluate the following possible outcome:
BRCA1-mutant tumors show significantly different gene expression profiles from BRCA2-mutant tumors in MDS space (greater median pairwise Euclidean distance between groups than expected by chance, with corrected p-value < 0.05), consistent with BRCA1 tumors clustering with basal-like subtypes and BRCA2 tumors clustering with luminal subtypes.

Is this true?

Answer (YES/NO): NO